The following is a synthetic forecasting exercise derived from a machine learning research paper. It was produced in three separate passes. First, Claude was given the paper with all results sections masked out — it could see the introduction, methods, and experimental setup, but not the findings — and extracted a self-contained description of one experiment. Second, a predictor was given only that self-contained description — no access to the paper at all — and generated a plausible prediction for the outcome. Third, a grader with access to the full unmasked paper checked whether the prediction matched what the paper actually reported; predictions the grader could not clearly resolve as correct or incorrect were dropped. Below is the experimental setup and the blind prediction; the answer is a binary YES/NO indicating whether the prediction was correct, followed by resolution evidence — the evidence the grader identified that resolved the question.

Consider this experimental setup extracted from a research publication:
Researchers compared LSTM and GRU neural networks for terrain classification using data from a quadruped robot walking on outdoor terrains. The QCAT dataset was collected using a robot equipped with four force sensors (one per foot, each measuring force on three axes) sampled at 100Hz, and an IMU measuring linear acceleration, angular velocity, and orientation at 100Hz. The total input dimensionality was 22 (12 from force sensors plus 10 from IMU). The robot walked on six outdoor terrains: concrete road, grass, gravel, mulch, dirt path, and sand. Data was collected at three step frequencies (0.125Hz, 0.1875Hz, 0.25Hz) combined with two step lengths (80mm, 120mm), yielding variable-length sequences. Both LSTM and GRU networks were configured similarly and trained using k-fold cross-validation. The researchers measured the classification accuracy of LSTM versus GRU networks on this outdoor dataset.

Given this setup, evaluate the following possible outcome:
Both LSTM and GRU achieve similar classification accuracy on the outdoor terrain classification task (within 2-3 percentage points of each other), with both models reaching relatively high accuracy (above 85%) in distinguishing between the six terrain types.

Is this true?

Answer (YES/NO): NO